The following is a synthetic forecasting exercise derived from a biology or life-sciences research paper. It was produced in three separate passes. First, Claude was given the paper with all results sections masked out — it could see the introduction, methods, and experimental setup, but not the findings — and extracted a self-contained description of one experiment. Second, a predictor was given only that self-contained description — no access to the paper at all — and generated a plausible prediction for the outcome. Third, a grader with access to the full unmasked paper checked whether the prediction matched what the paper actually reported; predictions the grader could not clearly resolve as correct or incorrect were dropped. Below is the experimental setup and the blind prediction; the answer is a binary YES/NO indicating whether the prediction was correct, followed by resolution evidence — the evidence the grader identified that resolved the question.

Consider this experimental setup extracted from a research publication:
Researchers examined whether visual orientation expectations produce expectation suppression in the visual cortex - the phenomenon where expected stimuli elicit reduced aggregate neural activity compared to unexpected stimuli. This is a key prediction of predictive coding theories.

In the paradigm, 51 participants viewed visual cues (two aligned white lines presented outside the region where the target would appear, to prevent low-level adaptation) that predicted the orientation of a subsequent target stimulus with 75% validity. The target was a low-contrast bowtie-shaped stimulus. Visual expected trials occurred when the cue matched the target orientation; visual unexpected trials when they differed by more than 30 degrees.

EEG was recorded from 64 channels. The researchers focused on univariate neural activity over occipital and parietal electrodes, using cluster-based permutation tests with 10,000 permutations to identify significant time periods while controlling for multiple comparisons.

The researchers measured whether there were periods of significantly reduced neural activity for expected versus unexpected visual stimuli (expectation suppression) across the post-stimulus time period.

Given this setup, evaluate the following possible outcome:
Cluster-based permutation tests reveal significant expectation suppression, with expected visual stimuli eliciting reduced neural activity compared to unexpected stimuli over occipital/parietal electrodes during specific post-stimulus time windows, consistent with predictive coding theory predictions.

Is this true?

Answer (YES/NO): NO